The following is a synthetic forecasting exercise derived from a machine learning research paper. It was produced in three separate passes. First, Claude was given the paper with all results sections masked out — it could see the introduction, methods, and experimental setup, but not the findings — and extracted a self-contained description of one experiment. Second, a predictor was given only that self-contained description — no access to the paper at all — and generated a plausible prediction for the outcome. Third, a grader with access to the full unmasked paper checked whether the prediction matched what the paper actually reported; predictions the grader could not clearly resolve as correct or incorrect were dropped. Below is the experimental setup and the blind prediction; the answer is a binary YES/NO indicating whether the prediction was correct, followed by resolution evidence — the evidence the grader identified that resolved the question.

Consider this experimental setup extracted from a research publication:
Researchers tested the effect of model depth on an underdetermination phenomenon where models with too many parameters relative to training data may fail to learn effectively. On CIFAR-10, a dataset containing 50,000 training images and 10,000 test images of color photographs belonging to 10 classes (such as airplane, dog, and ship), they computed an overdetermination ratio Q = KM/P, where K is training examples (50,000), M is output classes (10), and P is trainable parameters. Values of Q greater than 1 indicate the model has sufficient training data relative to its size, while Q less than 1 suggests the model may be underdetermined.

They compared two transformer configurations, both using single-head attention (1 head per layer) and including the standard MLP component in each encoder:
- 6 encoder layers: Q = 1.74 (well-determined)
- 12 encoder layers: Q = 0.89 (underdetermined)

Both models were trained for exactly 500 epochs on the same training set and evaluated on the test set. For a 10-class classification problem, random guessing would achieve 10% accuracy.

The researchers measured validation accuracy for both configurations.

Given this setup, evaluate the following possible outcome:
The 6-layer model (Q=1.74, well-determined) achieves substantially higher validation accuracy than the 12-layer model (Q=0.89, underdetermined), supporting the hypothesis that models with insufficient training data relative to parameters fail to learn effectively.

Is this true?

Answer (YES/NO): YES